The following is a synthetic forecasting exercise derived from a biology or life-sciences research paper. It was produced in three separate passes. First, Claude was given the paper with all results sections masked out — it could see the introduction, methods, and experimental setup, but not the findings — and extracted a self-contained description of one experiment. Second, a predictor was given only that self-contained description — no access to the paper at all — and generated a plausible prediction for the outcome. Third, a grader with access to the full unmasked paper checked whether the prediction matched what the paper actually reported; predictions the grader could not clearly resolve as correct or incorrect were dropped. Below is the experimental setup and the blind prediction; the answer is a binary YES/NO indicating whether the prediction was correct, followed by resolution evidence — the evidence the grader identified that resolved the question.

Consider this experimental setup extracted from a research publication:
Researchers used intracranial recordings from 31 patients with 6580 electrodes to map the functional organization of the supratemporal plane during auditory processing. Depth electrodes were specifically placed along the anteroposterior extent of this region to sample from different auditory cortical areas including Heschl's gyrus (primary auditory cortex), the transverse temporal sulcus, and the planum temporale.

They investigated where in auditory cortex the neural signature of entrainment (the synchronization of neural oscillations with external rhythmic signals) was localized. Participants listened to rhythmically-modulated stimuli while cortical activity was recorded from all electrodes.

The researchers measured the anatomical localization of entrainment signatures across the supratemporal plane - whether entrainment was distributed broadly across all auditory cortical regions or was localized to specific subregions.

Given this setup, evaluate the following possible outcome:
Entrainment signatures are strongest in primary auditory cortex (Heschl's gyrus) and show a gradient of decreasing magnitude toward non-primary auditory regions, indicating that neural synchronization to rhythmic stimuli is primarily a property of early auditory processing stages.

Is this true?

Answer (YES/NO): NO